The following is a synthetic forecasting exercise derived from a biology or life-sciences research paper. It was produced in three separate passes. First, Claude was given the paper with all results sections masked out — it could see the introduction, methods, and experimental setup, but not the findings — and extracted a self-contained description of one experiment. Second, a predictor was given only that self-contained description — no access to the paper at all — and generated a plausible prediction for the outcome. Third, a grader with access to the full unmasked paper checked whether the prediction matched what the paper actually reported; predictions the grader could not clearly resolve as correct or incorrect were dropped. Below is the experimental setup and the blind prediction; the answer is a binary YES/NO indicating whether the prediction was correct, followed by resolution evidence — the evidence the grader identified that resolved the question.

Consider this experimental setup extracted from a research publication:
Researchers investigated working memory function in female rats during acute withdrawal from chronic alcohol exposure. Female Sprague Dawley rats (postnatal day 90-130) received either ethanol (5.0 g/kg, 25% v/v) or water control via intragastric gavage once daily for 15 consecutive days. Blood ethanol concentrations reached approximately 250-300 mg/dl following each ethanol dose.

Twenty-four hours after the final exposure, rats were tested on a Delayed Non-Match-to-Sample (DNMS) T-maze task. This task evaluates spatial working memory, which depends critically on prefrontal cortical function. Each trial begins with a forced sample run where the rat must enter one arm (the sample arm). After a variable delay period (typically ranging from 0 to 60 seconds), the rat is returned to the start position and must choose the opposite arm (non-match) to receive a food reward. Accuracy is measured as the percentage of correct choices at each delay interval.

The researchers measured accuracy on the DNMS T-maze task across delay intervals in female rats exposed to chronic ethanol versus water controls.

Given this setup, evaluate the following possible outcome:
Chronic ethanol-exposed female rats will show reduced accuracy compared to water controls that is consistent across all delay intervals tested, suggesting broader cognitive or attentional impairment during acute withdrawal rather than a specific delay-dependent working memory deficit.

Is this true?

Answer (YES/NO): NO